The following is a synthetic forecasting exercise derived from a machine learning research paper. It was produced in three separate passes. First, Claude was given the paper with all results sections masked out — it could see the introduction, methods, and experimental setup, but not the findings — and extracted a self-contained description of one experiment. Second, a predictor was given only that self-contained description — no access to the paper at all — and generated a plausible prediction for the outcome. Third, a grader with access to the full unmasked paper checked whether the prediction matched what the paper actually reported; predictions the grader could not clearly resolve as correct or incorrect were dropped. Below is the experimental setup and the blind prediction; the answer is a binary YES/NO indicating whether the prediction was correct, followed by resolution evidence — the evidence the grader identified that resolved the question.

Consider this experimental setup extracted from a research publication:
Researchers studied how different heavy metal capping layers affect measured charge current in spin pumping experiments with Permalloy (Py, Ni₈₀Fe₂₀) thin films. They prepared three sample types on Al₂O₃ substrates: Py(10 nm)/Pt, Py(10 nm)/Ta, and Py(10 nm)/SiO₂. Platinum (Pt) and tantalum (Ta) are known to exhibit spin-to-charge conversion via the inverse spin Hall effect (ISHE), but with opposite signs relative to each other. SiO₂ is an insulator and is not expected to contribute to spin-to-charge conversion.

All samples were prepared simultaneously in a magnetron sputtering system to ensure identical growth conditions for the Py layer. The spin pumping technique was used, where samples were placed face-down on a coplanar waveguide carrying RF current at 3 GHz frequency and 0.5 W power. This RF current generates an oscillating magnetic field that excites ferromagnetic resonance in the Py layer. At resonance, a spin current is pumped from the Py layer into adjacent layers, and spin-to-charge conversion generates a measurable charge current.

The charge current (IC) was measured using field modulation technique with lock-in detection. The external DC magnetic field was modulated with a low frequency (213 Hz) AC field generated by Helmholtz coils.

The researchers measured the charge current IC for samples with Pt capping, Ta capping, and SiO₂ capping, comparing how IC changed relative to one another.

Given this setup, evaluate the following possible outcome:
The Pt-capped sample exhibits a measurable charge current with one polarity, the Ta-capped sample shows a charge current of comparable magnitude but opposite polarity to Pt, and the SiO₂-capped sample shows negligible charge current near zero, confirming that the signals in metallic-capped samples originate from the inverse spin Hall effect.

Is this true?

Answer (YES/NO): NO